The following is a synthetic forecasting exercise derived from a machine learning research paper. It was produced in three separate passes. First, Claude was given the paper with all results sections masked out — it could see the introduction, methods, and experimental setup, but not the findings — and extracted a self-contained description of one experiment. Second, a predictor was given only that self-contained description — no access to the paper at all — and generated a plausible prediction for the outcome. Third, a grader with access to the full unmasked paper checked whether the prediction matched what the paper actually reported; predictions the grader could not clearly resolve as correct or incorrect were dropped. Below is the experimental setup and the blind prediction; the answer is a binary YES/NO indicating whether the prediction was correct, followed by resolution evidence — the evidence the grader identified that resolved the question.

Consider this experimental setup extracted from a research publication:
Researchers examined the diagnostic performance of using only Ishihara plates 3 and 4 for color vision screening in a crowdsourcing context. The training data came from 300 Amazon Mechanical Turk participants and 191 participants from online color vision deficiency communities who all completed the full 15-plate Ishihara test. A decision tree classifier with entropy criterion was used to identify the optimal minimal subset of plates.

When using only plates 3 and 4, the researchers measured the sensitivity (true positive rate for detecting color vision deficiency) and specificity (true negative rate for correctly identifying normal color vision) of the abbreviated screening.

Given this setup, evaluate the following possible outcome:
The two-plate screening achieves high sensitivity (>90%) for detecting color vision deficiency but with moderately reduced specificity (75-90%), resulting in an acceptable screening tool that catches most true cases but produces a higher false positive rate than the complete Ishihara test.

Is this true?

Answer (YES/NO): NO